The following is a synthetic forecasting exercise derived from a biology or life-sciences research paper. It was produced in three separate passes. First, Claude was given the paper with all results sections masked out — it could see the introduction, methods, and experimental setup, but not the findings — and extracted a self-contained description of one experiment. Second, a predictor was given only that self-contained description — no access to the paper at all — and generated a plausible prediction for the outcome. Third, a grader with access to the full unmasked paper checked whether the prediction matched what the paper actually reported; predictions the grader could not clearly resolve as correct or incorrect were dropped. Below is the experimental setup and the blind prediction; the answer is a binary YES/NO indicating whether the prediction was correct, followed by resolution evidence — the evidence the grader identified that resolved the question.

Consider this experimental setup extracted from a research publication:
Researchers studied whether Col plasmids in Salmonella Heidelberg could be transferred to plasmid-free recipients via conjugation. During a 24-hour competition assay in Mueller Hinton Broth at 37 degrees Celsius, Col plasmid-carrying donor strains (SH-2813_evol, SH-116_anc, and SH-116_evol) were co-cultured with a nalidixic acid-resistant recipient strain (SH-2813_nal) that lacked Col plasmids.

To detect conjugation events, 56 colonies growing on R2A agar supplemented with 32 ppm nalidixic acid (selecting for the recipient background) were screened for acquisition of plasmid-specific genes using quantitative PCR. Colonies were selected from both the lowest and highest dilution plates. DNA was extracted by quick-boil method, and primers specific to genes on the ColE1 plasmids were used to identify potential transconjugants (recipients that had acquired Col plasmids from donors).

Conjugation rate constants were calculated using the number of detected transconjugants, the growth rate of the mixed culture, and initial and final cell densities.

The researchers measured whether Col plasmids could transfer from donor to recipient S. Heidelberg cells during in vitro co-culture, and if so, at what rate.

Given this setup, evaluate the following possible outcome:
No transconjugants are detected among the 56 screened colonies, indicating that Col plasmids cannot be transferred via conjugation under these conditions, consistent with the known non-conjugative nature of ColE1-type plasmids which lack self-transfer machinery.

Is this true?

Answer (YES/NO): NO